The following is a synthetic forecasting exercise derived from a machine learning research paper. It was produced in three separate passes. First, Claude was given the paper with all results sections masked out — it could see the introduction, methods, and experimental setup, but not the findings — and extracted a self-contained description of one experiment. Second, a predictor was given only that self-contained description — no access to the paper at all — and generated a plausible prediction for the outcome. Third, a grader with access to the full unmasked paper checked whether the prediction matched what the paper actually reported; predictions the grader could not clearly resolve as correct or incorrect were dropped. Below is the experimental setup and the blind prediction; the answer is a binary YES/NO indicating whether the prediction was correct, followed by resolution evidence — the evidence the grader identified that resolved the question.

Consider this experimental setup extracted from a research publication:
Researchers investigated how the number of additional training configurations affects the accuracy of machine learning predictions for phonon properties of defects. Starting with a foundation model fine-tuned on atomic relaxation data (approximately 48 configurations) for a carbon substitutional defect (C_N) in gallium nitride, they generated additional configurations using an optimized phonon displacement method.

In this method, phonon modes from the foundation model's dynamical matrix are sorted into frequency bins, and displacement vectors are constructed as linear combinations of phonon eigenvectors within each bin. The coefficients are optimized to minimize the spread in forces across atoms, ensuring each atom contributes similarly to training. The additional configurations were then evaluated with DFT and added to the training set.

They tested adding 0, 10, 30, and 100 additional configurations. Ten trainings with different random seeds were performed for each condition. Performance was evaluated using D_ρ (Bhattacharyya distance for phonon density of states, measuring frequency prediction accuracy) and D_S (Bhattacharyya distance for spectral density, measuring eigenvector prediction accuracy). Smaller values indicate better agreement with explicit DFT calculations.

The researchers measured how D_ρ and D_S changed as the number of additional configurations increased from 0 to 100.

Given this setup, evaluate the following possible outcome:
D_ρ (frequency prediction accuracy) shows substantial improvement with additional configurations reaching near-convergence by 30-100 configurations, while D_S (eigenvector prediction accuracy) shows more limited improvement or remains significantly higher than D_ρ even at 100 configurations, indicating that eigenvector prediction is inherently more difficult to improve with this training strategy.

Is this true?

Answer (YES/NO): YES